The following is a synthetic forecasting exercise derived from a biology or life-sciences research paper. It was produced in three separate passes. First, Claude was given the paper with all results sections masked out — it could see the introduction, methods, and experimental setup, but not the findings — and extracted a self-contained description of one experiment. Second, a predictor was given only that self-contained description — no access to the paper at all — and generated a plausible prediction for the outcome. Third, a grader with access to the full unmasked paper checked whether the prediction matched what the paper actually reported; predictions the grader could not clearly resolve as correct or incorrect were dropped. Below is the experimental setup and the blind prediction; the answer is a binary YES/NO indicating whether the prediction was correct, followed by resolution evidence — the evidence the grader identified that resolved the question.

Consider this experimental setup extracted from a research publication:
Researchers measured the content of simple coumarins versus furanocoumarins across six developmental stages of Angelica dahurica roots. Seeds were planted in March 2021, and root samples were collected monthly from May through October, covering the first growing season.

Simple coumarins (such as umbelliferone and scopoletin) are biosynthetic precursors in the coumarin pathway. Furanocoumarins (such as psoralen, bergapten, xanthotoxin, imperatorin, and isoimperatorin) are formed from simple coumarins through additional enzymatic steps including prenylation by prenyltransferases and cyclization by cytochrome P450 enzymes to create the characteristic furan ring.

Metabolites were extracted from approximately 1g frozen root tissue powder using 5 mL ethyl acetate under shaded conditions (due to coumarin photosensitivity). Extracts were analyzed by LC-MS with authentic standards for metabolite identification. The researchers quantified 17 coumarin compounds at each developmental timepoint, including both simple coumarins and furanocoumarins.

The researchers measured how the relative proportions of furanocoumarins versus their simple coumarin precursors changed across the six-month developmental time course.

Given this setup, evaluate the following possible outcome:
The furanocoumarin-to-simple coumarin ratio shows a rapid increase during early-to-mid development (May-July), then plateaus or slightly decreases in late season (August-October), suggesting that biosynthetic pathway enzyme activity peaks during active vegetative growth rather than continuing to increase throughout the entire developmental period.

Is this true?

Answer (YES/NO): NO